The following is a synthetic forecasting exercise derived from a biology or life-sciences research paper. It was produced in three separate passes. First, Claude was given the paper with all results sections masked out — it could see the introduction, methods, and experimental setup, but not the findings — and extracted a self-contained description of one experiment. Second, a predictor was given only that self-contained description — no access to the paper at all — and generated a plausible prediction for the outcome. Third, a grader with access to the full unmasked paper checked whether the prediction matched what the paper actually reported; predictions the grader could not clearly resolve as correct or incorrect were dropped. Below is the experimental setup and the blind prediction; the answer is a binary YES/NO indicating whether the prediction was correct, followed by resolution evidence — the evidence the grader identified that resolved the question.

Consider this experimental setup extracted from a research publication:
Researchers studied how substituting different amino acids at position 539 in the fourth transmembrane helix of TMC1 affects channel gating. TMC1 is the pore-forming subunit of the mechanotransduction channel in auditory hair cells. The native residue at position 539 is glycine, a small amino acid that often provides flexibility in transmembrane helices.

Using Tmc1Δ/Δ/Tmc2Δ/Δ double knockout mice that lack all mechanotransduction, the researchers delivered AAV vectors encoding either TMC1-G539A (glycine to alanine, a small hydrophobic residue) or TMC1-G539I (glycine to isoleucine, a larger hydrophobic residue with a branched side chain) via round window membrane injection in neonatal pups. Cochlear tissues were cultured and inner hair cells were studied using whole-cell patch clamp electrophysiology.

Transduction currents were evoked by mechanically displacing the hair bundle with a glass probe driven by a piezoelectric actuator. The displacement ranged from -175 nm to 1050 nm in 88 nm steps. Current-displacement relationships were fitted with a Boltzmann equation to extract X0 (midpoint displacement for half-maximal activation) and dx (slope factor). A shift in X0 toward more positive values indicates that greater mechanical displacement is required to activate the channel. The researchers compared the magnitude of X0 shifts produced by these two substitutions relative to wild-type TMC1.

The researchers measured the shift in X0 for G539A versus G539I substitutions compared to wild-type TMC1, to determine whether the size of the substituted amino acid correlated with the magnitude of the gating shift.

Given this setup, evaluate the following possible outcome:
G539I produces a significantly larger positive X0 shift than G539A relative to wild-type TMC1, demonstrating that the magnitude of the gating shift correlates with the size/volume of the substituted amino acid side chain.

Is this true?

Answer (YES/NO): NO